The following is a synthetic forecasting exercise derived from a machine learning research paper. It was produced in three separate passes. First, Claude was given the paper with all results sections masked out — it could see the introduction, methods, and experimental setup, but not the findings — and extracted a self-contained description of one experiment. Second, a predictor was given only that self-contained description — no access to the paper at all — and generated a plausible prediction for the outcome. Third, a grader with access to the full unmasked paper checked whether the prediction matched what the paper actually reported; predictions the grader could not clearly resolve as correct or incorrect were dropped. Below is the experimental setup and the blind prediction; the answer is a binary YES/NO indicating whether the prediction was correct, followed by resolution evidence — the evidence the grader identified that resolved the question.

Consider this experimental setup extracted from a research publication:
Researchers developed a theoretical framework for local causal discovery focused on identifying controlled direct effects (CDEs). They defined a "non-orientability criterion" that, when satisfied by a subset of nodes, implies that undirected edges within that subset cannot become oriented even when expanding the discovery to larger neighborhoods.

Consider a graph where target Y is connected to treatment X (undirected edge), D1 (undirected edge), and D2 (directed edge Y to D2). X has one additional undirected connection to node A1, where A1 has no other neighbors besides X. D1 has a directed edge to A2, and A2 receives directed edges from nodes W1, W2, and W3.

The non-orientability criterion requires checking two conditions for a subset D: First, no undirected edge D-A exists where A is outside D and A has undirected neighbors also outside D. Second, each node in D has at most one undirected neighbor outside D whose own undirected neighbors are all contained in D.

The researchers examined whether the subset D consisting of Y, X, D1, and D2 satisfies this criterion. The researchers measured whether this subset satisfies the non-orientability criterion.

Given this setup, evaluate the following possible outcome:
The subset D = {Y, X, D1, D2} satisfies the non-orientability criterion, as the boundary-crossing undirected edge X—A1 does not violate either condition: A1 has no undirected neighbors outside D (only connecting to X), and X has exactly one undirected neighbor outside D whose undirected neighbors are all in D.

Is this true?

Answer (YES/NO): YES